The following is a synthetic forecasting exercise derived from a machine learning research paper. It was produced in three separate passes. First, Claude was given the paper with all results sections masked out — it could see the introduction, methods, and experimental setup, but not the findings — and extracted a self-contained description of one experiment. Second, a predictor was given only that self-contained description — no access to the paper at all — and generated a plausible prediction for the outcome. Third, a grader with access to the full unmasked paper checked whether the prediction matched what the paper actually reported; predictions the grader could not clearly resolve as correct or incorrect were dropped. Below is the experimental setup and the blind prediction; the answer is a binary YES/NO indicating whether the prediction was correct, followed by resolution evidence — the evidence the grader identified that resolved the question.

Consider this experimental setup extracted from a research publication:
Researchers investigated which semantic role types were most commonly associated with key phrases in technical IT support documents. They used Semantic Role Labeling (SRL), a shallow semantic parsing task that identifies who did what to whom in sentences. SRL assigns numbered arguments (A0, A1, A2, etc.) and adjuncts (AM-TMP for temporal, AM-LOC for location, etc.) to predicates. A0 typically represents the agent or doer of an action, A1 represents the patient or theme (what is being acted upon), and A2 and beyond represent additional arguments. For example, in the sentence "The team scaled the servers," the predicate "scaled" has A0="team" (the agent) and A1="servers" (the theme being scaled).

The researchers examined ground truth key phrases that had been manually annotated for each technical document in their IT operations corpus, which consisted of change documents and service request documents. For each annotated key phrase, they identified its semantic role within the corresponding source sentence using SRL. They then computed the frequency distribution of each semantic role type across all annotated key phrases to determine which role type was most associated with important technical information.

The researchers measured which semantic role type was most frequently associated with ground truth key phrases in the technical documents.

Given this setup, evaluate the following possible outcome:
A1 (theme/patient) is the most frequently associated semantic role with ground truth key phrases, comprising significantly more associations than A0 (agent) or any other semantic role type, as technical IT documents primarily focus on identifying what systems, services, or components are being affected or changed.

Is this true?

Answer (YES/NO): YES